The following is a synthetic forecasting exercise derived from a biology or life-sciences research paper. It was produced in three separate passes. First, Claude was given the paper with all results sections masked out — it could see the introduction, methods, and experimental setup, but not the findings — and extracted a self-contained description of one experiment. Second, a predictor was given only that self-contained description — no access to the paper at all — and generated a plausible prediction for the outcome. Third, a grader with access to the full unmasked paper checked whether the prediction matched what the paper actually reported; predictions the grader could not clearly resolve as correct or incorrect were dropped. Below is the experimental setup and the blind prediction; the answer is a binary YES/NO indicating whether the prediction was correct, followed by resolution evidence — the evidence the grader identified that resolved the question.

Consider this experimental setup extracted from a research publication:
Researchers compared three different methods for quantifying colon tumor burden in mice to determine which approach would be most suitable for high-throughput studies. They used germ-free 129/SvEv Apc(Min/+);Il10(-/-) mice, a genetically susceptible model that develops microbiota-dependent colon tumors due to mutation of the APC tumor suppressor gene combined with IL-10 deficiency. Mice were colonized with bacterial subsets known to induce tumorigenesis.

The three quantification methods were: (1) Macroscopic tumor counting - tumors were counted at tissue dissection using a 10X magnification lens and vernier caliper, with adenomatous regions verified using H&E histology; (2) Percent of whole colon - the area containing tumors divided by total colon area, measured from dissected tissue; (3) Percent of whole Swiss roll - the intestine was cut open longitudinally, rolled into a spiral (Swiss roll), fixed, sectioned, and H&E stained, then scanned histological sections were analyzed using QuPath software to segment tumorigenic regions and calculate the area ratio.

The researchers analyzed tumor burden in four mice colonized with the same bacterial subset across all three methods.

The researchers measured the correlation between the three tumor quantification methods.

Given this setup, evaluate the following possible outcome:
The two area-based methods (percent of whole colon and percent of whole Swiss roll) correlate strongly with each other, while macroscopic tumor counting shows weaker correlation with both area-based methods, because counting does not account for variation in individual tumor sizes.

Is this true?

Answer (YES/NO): NO